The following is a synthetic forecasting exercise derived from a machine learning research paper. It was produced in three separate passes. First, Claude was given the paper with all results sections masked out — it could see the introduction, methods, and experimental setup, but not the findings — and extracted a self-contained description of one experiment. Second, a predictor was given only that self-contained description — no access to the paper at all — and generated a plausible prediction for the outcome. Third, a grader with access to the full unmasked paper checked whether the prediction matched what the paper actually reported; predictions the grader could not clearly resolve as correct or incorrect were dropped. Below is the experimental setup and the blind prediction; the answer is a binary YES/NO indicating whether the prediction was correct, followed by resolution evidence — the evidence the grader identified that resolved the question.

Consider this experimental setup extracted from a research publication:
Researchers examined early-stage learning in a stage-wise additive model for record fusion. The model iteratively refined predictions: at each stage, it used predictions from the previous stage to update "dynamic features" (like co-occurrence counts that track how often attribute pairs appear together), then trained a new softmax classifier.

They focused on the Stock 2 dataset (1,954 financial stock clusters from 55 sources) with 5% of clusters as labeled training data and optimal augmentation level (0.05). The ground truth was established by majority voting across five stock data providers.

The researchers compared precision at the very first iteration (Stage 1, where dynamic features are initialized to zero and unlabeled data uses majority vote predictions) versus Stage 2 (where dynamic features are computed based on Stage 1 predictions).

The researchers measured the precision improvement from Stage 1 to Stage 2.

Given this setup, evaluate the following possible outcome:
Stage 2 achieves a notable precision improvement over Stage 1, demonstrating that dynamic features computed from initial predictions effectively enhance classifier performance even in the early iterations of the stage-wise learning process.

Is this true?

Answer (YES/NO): NO